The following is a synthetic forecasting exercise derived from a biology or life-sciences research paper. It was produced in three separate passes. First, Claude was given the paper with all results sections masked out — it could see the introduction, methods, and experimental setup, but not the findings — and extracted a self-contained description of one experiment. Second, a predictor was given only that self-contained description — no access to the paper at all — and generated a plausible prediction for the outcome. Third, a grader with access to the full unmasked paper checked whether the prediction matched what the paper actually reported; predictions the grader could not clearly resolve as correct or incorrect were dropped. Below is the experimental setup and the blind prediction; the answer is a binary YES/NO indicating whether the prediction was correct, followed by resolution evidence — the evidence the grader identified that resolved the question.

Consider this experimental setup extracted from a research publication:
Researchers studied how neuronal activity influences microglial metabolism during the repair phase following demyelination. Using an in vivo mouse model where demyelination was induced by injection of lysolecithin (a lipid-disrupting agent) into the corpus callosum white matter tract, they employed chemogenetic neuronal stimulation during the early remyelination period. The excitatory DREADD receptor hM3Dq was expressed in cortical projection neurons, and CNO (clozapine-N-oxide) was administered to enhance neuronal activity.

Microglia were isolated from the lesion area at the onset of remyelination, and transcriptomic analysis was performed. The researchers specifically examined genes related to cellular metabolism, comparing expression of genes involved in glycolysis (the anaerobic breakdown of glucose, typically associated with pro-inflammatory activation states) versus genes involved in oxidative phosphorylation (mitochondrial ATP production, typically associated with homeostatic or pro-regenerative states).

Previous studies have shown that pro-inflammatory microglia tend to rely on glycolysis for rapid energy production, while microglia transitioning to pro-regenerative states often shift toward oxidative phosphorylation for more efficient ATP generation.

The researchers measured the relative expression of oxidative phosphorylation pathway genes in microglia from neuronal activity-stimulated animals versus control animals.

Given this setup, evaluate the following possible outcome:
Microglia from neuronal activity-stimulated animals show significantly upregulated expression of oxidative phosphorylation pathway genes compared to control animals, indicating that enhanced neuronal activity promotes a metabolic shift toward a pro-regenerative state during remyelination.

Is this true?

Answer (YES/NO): YES